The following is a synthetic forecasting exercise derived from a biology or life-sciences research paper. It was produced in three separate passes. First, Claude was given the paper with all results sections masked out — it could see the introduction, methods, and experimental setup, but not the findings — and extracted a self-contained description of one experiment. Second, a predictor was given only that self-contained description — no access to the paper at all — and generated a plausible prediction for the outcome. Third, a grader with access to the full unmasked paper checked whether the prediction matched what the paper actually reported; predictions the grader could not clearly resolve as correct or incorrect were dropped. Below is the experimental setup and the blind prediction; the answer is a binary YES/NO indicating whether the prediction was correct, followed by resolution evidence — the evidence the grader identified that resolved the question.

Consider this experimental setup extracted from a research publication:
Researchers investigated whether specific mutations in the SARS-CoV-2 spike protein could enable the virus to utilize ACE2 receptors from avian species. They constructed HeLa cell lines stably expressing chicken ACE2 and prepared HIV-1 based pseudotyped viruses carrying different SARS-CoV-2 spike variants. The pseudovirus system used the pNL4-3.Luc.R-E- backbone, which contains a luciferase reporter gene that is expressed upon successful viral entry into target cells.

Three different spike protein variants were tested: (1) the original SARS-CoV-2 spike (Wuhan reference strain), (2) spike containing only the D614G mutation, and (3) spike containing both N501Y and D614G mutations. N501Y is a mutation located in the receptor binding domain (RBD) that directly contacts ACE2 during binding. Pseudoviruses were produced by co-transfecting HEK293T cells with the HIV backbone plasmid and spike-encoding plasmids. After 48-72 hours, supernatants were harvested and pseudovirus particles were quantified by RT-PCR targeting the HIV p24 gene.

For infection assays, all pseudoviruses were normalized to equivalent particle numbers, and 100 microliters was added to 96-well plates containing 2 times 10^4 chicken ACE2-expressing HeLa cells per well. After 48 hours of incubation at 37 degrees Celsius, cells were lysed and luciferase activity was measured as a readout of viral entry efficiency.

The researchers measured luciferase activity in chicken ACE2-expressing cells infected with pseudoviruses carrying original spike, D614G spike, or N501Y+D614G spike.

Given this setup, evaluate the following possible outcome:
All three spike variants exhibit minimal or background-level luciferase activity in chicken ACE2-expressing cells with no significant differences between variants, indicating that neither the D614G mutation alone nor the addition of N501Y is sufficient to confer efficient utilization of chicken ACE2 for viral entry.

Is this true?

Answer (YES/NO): NO